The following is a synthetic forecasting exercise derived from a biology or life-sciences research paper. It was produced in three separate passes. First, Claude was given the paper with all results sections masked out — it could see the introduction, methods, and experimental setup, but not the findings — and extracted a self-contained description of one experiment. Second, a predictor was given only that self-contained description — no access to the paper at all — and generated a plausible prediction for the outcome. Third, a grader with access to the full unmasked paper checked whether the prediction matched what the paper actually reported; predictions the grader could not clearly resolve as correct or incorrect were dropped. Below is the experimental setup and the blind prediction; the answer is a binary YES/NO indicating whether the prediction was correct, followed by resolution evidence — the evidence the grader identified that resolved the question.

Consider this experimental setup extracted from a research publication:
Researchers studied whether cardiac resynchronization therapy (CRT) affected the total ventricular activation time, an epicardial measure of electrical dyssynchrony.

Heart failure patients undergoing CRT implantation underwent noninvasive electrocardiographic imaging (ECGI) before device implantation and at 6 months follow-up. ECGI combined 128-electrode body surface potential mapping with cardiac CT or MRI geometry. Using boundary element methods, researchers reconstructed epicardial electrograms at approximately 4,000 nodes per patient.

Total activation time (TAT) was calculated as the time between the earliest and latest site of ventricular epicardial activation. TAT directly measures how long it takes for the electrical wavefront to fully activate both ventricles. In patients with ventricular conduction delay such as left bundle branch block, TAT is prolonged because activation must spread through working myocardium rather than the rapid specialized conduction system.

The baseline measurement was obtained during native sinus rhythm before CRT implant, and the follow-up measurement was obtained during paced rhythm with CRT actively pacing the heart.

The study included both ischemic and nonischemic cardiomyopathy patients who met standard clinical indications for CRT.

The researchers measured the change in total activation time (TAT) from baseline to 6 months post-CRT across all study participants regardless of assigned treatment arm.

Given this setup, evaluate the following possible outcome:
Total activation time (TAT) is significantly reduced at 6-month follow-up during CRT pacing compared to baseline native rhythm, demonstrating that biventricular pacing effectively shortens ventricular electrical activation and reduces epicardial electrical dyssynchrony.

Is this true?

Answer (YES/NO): YES